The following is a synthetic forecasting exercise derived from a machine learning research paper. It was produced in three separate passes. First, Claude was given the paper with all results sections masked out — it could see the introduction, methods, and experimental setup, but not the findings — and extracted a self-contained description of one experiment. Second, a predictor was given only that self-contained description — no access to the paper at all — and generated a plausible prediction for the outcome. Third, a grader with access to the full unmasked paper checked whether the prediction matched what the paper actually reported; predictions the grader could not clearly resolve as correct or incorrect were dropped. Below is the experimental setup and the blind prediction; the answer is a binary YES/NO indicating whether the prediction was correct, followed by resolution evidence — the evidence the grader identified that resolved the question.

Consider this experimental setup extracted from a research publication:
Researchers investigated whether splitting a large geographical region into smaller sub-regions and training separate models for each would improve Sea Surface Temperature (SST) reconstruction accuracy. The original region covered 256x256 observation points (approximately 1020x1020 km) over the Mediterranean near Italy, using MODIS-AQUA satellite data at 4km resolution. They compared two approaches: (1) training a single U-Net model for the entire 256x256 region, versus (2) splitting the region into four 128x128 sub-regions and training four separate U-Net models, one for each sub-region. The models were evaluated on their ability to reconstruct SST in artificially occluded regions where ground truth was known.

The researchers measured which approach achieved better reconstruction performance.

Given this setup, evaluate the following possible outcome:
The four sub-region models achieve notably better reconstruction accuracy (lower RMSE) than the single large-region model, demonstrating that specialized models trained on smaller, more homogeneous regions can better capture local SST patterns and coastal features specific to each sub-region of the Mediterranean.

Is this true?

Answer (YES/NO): YES